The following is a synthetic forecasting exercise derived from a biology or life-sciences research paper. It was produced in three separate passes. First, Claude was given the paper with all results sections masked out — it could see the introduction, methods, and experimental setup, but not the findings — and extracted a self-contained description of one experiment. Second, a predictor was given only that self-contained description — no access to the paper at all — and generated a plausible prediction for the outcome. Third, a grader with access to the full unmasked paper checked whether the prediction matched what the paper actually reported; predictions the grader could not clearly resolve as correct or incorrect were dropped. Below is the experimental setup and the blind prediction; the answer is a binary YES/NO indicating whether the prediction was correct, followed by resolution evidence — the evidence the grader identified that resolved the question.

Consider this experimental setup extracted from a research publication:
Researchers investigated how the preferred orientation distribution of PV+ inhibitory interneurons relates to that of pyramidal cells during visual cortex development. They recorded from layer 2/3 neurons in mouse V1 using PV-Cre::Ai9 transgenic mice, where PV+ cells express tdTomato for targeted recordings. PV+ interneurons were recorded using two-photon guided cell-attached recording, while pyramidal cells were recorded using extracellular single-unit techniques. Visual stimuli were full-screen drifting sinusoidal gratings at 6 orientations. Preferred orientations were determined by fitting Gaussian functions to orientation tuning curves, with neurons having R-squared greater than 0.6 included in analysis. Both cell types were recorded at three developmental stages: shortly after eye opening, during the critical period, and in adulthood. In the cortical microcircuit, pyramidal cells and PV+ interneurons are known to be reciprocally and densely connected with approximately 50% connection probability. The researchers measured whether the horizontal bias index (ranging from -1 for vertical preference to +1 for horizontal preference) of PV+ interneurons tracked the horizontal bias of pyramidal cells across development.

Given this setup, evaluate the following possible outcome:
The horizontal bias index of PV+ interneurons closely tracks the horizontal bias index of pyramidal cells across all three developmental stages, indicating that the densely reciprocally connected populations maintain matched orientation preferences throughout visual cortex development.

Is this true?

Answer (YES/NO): YES